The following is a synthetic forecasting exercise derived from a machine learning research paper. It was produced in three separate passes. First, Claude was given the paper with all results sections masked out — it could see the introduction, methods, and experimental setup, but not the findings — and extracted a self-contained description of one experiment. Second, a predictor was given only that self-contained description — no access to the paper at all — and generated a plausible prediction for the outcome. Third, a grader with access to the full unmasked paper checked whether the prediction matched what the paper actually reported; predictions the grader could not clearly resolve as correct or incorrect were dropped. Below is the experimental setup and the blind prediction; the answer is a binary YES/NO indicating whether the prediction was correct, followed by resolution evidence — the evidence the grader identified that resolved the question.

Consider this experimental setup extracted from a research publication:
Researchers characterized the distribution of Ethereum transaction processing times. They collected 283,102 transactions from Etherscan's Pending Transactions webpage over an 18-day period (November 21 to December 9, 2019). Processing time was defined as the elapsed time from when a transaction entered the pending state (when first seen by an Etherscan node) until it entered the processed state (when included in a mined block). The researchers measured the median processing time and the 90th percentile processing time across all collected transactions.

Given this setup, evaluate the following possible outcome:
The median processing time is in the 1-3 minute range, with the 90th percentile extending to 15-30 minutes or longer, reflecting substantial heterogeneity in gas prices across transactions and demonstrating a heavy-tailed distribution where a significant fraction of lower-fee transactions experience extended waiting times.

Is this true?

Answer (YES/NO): NO